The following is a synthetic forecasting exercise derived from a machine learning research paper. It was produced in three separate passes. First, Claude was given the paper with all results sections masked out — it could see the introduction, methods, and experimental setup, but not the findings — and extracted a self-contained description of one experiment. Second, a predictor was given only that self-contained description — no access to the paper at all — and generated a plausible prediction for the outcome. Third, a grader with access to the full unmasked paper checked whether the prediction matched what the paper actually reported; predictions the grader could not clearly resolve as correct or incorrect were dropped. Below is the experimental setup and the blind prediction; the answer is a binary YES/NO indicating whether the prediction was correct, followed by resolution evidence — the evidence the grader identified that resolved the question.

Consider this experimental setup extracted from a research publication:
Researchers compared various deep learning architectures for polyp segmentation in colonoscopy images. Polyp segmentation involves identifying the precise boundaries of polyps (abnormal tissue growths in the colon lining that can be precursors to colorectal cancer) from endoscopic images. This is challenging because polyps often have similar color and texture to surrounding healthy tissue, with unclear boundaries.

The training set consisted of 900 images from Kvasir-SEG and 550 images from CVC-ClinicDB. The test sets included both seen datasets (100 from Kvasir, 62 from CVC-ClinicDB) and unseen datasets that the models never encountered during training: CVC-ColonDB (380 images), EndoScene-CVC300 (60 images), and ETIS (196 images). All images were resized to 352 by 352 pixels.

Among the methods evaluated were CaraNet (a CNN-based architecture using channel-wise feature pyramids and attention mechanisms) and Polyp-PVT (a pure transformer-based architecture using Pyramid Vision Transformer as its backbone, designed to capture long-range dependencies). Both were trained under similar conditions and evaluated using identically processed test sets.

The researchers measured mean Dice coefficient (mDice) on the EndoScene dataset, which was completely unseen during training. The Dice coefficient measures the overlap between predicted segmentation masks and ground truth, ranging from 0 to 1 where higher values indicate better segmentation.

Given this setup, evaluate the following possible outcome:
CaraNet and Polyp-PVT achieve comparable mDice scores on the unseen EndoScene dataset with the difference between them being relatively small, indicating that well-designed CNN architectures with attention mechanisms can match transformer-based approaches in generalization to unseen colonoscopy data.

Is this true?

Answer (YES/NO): YES